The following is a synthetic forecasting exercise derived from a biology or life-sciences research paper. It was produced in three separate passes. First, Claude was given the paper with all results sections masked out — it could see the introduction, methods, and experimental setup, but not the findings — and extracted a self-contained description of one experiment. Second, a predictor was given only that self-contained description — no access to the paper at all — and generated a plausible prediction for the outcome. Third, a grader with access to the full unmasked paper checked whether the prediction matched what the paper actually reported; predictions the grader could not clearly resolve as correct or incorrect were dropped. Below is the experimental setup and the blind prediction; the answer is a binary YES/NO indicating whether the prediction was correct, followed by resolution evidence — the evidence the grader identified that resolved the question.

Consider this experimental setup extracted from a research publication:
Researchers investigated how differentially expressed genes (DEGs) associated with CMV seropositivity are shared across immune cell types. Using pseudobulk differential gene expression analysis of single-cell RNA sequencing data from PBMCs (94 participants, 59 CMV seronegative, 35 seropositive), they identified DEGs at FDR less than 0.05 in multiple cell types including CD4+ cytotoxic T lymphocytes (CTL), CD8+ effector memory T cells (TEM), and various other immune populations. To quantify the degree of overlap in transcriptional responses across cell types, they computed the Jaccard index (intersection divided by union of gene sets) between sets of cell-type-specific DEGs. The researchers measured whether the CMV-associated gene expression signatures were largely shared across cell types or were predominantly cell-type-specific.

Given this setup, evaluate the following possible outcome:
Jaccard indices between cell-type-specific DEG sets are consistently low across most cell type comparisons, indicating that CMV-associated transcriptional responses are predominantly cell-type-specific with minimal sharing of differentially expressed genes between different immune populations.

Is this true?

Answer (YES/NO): YES